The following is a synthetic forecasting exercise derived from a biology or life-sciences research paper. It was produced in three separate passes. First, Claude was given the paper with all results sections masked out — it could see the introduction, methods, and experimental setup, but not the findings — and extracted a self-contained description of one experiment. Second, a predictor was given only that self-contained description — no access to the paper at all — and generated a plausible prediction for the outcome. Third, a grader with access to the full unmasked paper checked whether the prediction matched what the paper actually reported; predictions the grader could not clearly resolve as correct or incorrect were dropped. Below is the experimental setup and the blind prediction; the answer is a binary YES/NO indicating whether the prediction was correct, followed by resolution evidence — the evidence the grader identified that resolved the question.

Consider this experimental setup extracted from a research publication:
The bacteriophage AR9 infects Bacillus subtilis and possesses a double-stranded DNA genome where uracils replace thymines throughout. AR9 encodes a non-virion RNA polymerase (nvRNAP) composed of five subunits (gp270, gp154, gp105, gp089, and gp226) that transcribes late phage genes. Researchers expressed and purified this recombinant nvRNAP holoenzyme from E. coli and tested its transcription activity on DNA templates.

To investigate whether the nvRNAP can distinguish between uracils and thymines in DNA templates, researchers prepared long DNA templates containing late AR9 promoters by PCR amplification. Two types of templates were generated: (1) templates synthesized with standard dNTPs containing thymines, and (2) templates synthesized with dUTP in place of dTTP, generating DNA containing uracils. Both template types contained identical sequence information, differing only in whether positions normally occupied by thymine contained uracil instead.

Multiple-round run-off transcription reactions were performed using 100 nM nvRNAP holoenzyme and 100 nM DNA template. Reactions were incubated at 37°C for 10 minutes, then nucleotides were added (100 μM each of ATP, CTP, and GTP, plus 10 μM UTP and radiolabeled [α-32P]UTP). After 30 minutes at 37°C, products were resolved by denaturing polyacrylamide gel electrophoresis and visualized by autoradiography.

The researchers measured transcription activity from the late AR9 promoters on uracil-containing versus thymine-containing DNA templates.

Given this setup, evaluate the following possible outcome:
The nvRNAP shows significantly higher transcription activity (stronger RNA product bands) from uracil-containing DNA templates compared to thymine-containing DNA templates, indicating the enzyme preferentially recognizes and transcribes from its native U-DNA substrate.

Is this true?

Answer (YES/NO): YES